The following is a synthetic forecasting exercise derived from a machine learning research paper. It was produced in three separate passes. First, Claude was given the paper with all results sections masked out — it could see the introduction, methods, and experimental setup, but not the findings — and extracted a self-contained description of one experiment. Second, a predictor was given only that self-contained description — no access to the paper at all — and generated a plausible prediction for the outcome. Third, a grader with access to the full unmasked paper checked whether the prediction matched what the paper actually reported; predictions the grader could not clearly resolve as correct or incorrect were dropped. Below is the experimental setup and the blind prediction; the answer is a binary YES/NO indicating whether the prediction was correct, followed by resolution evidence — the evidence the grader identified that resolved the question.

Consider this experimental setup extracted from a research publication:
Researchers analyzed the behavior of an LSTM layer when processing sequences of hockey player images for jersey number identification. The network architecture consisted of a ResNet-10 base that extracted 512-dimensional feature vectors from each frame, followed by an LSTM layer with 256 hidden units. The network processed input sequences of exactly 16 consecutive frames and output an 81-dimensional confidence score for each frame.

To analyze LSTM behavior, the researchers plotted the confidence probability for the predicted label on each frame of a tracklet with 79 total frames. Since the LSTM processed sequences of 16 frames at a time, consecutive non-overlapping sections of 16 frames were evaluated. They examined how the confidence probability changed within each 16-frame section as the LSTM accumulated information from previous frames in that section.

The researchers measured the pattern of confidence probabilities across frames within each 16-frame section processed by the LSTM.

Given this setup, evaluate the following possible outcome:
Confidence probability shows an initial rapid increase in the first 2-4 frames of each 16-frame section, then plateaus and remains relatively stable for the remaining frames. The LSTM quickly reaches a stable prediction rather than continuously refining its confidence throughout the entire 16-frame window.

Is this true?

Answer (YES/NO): NO